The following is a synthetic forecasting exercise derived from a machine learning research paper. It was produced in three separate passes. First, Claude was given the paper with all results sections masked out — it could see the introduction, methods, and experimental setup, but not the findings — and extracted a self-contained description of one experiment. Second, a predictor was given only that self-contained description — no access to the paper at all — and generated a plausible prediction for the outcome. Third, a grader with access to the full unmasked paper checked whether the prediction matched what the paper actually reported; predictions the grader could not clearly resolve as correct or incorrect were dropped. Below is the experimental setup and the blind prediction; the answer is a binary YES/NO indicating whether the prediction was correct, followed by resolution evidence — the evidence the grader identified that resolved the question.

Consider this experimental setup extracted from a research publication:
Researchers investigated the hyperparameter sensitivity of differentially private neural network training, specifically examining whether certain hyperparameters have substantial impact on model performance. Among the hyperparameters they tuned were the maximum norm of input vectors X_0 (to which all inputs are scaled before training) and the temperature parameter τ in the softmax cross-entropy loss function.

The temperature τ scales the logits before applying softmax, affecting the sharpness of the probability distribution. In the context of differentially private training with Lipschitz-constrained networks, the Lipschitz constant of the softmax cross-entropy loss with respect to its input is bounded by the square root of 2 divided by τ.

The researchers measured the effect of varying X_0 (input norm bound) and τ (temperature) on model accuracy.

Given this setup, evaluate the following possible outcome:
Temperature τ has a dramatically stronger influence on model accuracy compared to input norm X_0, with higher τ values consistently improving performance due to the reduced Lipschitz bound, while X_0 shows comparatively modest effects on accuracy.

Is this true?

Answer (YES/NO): NO